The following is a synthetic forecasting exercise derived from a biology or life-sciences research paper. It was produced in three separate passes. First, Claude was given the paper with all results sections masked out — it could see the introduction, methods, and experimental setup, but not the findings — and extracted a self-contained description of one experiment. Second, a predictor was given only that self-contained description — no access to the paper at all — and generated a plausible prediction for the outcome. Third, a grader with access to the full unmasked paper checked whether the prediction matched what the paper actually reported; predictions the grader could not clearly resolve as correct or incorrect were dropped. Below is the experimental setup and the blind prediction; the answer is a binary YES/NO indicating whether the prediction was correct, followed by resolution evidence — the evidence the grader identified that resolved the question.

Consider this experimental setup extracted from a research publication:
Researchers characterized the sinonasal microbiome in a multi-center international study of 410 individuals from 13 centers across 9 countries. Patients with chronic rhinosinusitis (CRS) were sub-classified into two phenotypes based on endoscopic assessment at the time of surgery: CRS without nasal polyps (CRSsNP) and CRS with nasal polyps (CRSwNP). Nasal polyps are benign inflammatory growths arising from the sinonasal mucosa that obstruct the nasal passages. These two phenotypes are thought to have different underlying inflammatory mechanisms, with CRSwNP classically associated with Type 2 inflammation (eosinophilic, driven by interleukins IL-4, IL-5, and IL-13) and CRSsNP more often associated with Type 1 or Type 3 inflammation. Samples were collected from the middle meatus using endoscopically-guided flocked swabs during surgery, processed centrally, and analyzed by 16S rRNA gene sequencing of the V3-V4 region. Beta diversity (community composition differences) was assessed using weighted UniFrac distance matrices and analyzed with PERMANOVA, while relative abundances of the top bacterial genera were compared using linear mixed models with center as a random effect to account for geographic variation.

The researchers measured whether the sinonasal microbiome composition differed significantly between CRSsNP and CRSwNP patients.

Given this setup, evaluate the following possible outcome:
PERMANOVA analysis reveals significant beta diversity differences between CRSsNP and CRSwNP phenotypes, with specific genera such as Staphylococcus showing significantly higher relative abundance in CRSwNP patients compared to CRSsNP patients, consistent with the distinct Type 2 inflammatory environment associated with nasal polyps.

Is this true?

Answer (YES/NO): NO